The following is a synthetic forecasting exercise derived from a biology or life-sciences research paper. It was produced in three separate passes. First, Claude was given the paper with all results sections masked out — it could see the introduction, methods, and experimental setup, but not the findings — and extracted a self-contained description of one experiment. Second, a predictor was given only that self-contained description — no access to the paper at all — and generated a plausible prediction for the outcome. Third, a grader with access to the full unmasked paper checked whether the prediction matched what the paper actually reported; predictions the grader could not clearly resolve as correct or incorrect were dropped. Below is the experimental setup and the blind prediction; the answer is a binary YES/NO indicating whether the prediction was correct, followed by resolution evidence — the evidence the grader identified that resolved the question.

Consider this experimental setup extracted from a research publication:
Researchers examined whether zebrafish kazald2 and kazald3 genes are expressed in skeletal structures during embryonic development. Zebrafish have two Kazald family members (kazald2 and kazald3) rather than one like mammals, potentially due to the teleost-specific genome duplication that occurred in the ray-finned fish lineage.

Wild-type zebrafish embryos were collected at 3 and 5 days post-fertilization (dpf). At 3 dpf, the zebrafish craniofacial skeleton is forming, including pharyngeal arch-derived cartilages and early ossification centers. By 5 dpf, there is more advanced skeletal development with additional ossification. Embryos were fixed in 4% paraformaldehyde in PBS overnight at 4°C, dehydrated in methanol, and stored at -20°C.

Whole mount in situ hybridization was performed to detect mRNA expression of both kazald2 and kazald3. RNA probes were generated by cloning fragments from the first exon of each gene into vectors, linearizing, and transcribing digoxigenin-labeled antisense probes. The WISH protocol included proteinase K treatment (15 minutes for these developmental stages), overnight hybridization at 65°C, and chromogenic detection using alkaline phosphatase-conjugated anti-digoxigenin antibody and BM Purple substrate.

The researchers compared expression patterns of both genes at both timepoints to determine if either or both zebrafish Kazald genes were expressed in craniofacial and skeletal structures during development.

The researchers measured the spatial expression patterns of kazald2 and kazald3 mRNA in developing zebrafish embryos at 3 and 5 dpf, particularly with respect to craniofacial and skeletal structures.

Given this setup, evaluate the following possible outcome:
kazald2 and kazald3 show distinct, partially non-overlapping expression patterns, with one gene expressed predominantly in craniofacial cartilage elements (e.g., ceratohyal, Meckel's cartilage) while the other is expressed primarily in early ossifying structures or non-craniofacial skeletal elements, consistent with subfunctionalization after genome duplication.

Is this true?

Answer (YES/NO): NO